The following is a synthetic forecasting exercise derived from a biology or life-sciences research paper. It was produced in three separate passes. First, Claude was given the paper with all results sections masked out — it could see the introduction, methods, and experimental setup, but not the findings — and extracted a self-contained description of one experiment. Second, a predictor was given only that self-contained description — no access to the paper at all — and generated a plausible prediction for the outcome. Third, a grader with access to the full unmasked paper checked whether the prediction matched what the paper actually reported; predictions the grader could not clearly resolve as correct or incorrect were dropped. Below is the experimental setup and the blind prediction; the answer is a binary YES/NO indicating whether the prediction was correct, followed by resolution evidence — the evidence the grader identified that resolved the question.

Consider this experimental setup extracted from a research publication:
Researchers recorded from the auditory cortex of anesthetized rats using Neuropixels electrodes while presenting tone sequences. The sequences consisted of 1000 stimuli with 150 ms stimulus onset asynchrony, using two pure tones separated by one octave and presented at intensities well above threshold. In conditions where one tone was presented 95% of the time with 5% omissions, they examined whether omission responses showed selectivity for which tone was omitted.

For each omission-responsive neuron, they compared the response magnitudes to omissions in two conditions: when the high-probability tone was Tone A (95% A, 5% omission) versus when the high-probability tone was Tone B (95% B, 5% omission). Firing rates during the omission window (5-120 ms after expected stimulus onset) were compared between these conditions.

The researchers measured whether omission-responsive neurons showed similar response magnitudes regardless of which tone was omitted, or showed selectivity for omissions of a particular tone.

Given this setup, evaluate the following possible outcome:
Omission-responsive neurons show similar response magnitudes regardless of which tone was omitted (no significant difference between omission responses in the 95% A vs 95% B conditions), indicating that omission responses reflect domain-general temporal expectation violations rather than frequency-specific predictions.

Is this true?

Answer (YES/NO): NO